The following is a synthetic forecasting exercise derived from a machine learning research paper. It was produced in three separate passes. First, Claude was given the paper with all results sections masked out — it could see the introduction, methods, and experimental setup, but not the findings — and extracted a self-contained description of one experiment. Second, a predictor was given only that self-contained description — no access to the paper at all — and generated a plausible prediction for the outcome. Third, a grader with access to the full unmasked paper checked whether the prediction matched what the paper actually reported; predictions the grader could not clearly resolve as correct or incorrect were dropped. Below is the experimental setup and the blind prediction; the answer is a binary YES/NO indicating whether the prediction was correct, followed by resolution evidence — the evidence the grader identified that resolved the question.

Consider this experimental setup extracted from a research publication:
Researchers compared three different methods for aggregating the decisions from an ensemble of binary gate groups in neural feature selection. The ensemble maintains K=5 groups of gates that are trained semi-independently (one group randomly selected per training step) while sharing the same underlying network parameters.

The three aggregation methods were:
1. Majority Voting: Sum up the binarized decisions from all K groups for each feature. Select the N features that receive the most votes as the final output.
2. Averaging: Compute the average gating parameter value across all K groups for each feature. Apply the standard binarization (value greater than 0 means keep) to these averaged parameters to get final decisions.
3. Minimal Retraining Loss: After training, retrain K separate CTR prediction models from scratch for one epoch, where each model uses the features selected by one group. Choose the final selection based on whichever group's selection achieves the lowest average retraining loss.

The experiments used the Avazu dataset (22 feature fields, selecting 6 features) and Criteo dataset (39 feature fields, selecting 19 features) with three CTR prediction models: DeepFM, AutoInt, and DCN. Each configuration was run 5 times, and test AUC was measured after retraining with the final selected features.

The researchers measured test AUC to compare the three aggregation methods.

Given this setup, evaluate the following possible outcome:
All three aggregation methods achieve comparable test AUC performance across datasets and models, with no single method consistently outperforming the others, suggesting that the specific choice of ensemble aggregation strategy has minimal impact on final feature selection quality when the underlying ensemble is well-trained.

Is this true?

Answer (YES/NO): NO